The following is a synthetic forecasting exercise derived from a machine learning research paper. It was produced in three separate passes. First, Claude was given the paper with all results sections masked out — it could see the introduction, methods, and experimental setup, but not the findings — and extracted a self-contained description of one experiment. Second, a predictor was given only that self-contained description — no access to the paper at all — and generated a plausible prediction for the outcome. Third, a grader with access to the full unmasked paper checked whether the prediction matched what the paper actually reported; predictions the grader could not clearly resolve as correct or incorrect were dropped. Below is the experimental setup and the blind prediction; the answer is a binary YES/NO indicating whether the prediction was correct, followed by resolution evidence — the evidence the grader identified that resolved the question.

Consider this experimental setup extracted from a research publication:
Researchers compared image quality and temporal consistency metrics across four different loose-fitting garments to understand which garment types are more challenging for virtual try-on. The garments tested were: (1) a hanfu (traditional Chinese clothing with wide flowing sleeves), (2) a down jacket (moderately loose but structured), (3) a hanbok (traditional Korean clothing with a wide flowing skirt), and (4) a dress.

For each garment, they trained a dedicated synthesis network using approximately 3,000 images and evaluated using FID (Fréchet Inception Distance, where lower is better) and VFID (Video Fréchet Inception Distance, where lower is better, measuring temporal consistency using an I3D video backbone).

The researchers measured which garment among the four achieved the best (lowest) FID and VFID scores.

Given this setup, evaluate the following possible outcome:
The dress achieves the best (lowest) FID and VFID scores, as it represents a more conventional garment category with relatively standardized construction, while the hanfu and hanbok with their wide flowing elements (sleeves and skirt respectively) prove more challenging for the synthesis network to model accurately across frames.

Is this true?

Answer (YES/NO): NO